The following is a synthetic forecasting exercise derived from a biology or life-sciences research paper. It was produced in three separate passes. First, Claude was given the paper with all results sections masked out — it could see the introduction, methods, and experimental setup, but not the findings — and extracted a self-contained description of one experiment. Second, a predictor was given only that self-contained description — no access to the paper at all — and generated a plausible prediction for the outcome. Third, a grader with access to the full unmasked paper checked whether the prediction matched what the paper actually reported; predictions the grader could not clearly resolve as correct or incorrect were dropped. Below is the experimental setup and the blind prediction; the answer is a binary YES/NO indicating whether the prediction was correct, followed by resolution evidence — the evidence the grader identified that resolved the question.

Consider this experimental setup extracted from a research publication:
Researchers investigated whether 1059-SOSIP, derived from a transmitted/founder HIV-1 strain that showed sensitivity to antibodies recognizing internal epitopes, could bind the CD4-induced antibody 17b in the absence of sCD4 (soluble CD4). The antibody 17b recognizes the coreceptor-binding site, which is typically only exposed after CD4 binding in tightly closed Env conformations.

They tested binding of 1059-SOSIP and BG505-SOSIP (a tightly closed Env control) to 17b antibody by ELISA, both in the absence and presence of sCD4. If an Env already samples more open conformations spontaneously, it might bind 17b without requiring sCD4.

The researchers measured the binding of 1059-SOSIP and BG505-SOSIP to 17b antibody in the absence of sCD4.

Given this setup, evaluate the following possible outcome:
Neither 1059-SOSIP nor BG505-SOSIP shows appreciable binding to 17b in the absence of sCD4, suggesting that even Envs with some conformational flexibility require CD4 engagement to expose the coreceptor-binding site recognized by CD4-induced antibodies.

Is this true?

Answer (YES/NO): NO